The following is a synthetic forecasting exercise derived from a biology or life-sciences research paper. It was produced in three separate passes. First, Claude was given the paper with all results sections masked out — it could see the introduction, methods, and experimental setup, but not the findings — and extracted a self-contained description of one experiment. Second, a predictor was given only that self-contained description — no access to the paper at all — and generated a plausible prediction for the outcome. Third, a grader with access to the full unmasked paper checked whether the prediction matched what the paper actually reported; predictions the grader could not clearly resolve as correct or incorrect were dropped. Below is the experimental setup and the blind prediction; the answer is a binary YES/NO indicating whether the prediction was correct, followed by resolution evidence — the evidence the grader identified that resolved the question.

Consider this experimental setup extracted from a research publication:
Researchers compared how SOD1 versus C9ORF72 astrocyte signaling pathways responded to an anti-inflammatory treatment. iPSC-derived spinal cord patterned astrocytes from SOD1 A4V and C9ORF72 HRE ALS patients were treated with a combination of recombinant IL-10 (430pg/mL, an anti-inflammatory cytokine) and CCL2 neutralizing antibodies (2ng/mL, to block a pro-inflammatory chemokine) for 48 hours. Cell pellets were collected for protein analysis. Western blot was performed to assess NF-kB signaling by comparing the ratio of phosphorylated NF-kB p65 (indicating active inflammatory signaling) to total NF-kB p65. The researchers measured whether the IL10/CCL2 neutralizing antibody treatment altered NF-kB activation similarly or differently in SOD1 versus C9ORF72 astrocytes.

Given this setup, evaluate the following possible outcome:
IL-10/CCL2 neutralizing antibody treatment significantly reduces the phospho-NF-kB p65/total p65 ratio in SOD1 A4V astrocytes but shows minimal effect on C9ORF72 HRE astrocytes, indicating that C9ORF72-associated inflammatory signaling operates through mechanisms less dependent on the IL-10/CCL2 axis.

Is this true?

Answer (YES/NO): NO